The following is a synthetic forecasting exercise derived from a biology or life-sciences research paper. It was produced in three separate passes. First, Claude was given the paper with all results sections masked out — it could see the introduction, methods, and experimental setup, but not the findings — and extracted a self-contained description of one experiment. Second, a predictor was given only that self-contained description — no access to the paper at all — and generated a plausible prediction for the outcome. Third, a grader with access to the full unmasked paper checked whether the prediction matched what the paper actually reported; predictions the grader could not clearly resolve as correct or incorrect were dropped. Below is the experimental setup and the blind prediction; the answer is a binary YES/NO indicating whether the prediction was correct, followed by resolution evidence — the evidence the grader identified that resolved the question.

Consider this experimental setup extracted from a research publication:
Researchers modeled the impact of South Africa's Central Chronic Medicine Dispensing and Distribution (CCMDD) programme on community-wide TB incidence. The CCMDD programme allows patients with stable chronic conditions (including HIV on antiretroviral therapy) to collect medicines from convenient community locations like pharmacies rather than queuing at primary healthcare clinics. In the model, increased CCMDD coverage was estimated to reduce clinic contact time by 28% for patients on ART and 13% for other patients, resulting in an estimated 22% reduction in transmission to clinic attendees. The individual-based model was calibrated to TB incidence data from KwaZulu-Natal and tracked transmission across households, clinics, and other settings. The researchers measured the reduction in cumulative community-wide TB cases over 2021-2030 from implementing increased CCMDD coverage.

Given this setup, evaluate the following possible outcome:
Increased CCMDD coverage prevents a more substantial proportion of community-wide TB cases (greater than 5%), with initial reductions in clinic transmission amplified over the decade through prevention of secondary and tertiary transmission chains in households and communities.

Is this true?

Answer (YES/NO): NO